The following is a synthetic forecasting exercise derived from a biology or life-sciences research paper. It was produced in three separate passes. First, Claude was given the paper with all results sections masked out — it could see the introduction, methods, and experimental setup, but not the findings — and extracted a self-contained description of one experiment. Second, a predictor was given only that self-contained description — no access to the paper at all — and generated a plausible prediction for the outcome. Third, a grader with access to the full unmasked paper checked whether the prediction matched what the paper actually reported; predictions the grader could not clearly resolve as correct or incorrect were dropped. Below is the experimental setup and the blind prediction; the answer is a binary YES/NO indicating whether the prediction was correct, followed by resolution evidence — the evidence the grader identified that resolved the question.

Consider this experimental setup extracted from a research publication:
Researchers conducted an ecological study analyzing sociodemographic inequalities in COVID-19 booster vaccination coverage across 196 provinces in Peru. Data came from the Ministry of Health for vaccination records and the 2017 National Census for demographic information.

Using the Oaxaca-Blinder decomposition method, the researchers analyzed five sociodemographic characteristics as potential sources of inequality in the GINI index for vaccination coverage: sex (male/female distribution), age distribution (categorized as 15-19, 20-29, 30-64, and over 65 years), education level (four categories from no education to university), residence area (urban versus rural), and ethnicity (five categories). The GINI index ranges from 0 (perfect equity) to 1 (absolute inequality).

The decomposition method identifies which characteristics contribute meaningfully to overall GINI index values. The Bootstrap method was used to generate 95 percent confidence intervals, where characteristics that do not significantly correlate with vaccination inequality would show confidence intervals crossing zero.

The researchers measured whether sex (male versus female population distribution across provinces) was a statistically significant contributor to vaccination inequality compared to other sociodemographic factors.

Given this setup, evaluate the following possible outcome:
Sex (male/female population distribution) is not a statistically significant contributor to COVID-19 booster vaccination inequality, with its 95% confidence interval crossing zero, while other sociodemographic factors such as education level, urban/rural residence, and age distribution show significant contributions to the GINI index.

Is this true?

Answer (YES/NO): NO